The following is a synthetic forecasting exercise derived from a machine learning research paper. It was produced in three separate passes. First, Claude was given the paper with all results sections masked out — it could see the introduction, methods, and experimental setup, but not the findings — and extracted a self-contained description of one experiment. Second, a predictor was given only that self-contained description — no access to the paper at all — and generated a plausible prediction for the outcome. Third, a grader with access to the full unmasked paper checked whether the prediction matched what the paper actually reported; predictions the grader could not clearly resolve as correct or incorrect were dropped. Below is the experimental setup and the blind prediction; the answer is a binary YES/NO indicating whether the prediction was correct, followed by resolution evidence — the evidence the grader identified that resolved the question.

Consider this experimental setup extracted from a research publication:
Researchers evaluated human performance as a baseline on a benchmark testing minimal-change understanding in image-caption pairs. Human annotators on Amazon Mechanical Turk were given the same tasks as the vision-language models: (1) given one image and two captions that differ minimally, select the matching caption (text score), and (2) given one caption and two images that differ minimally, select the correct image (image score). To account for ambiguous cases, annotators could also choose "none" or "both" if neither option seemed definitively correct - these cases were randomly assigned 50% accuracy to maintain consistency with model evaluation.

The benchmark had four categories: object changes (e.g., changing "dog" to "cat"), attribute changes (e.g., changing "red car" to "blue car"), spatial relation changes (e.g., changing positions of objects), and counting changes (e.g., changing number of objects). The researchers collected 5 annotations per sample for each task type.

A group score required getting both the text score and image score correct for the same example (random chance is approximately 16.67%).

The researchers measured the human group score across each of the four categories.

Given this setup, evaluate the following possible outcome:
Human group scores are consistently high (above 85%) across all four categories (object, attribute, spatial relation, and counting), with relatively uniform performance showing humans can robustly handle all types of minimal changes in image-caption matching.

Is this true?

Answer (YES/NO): NO